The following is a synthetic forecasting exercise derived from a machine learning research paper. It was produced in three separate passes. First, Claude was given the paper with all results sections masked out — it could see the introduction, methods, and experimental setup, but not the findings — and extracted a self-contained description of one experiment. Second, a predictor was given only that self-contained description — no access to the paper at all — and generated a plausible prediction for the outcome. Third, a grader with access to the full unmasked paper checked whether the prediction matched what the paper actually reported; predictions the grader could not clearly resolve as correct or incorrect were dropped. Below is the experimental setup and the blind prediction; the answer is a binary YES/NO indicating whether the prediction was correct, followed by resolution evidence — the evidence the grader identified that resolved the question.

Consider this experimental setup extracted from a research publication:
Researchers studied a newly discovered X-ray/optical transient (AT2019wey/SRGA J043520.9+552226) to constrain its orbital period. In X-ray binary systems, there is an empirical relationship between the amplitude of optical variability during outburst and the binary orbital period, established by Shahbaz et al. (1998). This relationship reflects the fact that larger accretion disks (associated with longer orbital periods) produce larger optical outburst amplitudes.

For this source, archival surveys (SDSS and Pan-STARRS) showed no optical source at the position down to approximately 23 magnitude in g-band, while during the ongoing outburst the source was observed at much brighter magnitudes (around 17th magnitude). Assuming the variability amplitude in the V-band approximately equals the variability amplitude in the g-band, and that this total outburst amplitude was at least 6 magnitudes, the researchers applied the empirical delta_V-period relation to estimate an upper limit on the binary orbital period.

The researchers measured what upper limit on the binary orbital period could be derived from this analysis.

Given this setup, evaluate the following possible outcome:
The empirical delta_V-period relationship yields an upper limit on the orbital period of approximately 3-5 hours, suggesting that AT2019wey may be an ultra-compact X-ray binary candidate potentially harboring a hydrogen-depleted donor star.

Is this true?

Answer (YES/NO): NO